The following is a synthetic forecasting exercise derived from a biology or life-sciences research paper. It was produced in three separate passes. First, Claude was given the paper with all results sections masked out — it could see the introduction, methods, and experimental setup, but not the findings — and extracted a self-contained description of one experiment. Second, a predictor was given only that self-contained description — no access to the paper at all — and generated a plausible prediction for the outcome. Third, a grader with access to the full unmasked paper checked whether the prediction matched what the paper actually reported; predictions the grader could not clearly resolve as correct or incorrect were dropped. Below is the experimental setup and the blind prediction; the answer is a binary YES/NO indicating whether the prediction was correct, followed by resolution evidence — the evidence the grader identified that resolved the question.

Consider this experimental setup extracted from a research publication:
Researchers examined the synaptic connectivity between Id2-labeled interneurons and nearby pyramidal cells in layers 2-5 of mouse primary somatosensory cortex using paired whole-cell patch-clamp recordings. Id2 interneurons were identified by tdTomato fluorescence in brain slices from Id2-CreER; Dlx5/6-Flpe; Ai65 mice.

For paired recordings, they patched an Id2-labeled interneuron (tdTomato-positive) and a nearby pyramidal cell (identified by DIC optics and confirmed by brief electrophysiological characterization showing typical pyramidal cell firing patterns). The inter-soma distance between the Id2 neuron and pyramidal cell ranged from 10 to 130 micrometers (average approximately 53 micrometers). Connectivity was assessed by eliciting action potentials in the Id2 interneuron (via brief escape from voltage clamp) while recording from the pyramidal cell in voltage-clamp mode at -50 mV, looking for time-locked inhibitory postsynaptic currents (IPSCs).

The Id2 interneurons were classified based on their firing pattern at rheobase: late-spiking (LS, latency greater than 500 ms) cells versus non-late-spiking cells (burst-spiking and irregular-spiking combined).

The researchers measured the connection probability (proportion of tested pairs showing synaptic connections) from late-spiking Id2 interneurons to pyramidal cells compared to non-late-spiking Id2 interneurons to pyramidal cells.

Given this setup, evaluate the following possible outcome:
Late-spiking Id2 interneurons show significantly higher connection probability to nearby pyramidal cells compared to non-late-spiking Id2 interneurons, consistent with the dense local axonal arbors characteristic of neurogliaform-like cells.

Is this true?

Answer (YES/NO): YES